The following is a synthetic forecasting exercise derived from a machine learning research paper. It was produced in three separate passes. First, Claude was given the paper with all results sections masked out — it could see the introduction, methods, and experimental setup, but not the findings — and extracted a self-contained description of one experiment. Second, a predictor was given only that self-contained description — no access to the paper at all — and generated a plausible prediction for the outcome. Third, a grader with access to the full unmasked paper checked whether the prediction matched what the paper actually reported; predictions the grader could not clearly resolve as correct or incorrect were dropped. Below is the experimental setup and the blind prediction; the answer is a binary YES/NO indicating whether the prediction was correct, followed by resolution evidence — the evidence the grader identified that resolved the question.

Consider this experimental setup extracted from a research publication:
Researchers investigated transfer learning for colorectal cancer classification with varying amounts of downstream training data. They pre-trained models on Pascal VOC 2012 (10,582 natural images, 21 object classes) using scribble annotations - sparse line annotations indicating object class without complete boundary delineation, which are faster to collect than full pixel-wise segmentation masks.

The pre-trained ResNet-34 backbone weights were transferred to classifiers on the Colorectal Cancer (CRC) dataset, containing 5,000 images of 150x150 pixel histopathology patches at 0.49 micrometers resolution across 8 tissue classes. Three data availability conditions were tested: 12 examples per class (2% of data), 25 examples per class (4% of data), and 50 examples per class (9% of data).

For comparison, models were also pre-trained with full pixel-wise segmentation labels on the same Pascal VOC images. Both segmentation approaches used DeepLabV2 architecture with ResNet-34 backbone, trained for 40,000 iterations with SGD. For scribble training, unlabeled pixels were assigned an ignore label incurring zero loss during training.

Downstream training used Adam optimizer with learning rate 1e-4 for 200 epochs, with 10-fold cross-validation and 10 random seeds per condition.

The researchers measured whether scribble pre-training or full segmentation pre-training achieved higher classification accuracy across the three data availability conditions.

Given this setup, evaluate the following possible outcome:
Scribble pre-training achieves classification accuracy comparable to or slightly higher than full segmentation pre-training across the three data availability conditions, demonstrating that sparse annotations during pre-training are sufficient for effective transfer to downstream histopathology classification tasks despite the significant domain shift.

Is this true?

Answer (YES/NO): YES